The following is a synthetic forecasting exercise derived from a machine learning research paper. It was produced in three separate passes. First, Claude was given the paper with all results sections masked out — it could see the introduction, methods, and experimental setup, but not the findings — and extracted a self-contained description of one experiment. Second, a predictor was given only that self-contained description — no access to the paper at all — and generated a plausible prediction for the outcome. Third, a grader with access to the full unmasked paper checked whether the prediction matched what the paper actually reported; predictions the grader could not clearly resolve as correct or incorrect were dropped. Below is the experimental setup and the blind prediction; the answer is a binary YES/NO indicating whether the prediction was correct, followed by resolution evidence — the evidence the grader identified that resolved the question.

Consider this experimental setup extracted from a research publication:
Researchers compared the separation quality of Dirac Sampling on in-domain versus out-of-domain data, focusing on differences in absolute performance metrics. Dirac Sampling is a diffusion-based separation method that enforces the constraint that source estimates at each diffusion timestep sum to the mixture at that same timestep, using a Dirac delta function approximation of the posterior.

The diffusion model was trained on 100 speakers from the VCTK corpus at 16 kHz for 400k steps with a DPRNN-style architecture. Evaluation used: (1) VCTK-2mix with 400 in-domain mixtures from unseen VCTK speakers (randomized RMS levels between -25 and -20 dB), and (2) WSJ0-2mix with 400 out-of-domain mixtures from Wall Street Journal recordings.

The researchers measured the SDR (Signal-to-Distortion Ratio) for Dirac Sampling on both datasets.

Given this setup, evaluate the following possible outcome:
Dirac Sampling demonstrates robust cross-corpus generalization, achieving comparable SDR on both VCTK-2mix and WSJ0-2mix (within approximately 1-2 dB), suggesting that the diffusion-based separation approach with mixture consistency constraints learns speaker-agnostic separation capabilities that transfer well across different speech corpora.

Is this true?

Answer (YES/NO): NO